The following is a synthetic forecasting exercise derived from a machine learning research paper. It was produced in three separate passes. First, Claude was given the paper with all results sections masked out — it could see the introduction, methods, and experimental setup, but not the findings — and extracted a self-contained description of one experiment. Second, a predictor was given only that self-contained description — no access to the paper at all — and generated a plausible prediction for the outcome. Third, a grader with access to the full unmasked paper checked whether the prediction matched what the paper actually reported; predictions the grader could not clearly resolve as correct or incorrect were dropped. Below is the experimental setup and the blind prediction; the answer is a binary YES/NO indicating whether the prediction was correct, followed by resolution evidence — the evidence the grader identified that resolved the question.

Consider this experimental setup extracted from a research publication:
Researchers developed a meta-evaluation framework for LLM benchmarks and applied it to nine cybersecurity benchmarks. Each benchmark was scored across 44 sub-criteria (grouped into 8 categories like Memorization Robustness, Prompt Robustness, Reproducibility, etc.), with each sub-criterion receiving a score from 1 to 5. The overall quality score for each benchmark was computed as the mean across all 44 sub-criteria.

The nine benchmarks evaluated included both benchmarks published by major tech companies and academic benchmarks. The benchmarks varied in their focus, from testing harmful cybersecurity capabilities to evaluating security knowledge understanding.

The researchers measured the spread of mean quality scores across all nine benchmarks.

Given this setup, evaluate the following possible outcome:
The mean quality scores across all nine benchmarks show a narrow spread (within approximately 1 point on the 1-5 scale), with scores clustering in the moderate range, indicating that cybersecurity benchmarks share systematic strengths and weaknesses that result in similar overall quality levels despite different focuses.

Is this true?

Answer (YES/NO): YES